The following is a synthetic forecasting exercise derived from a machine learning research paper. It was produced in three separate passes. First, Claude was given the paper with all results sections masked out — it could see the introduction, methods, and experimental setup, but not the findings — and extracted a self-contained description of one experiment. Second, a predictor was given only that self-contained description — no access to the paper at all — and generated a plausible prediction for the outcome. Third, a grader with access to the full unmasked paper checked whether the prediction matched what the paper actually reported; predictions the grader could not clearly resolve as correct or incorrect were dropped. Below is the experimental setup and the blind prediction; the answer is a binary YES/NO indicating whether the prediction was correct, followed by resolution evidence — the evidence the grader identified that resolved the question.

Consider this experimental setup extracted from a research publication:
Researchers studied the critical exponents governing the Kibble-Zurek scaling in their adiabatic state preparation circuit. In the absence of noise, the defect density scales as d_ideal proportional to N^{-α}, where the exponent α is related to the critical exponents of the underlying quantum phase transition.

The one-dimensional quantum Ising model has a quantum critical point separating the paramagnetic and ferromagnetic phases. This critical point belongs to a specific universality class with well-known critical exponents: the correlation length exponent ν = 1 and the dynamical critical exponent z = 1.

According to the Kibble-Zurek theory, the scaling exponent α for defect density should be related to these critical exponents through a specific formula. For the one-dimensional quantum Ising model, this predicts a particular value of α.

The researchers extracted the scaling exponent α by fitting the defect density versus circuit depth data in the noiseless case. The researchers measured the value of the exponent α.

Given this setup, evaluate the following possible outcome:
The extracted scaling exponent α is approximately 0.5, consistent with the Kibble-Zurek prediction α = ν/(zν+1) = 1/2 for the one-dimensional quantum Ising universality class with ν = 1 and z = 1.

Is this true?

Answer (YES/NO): YES